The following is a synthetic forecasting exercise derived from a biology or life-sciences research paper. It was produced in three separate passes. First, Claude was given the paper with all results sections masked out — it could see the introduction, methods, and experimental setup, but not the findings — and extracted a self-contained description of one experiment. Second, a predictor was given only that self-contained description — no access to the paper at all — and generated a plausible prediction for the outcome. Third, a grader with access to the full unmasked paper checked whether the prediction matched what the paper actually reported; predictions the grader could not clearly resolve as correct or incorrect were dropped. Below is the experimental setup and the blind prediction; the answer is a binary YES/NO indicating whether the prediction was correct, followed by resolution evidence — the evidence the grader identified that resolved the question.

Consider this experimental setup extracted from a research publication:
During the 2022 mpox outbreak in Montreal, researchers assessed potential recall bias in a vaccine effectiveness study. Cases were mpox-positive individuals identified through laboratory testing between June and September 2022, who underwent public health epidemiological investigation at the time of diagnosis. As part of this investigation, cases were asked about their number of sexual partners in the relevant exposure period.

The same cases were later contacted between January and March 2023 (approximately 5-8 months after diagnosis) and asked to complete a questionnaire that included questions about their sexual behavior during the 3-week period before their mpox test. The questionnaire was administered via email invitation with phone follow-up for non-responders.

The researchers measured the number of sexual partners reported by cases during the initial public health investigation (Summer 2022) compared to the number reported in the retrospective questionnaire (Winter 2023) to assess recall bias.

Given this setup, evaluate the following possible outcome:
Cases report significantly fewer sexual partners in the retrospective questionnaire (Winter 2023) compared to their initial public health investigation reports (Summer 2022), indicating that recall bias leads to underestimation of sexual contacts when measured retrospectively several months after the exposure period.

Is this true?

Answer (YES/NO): NO